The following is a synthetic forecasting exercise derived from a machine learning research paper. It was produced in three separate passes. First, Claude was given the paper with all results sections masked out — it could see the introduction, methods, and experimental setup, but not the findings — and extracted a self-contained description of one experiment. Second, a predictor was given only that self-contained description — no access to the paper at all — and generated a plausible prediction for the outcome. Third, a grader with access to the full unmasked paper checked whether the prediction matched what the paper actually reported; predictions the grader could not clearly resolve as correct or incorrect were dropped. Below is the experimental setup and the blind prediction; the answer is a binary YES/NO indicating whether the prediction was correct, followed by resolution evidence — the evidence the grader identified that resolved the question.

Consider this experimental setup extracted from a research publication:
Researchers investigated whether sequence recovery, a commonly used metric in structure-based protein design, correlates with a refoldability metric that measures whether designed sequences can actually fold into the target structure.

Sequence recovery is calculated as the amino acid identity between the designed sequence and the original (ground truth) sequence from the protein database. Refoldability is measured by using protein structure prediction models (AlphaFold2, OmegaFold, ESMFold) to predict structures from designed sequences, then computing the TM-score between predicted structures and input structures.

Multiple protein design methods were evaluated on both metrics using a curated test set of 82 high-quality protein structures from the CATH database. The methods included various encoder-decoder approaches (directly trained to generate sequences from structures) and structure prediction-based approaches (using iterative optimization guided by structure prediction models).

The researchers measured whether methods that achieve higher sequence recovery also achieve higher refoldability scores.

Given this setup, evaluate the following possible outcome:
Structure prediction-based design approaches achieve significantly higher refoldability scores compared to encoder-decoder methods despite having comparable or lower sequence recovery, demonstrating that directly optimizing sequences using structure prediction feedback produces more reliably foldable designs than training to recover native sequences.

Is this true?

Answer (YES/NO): NO